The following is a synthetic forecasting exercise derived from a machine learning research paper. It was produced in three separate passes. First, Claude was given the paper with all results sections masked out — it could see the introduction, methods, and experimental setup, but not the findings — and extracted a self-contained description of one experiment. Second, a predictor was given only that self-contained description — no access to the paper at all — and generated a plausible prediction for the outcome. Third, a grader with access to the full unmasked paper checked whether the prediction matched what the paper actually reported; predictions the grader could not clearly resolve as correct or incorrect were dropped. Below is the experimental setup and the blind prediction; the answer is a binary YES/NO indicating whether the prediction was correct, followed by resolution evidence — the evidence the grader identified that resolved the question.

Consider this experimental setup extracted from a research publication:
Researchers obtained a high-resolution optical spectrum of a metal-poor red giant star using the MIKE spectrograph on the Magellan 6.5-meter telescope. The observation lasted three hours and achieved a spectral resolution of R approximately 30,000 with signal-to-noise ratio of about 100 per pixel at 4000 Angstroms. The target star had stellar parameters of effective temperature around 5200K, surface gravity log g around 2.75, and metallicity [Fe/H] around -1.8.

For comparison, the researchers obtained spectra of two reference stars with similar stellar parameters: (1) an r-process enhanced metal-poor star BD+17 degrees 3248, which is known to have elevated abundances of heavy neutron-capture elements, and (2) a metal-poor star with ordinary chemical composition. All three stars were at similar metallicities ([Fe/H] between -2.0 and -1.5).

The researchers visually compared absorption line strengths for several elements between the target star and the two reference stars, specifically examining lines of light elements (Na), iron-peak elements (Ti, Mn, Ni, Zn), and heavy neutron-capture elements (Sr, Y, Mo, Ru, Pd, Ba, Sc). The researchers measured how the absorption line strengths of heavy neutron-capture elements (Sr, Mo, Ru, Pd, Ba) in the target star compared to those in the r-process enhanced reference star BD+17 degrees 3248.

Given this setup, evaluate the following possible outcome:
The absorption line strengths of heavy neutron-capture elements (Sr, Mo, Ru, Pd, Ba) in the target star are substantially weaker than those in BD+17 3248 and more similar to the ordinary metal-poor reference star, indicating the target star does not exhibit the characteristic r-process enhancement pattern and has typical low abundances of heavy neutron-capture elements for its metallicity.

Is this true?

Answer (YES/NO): NO